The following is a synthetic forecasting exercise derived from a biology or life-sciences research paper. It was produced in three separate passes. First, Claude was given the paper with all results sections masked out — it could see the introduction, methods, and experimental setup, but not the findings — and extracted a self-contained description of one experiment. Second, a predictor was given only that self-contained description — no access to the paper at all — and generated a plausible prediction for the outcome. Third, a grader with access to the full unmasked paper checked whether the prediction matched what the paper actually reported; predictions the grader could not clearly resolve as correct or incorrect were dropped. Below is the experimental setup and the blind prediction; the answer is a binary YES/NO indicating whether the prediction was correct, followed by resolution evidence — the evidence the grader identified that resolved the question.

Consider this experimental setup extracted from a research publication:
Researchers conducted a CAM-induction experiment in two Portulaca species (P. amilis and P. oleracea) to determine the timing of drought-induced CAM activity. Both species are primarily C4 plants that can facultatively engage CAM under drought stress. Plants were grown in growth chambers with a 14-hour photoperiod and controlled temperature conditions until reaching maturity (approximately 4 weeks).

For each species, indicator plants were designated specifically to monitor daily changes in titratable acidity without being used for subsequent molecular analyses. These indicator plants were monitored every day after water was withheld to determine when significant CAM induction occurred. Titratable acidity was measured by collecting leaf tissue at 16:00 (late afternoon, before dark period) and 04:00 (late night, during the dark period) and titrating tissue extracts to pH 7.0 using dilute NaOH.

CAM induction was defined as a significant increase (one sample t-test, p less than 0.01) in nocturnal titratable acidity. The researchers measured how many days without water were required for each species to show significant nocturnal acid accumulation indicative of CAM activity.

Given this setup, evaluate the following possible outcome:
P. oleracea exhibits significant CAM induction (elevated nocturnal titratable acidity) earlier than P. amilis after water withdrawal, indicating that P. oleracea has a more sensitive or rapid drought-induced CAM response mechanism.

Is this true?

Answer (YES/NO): NO